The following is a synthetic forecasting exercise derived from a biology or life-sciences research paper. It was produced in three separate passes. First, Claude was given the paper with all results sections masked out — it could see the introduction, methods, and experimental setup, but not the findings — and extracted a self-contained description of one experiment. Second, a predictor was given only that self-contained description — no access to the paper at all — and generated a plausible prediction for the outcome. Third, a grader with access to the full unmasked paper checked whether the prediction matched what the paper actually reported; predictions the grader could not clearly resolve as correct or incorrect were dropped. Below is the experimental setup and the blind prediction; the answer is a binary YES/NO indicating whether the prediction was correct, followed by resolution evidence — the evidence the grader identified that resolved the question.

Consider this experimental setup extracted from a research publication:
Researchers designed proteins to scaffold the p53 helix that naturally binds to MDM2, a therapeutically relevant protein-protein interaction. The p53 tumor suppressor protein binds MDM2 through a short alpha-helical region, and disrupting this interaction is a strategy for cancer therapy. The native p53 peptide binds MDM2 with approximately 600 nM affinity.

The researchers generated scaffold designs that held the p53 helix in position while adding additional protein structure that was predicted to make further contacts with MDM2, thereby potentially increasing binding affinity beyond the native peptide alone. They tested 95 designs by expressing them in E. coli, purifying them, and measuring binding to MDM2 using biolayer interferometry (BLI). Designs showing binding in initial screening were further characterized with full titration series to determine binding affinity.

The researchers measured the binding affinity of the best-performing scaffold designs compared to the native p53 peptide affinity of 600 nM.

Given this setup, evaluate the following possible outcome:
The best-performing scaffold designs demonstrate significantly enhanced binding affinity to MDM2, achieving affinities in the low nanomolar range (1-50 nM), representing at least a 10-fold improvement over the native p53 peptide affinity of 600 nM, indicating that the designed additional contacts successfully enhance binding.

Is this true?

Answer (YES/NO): NO